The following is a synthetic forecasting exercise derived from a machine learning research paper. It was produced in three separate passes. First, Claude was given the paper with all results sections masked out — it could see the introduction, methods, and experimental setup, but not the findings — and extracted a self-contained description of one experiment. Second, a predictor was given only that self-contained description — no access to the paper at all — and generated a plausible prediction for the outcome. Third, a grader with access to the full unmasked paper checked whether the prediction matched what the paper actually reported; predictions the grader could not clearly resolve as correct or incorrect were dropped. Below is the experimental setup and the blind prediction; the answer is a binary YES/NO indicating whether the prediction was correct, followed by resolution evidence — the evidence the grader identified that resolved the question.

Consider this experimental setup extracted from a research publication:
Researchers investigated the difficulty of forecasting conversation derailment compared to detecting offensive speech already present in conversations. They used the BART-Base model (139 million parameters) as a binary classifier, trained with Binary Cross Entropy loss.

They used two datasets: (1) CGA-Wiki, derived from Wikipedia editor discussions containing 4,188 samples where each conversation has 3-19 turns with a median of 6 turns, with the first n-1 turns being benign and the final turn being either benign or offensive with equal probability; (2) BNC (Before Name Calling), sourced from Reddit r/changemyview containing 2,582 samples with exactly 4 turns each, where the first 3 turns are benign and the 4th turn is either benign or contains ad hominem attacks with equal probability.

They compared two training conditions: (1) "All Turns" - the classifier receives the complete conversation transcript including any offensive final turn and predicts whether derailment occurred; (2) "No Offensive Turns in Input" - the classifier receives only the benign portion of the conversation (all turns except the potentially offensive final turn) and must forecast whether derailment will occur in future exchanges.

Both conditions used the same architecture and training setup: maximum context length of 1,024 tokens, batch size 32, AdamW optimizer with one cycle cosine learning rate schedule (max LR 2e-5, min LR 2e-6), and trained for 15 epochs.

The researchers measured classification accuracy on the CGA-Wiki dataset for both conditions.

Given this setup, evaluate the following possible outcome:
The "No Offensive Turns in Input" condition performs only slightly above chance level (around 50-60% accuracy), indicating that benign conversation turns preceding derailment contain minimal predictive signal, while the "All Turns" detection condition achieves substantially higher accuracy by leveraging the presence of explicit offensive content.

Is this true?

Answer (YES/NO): NO